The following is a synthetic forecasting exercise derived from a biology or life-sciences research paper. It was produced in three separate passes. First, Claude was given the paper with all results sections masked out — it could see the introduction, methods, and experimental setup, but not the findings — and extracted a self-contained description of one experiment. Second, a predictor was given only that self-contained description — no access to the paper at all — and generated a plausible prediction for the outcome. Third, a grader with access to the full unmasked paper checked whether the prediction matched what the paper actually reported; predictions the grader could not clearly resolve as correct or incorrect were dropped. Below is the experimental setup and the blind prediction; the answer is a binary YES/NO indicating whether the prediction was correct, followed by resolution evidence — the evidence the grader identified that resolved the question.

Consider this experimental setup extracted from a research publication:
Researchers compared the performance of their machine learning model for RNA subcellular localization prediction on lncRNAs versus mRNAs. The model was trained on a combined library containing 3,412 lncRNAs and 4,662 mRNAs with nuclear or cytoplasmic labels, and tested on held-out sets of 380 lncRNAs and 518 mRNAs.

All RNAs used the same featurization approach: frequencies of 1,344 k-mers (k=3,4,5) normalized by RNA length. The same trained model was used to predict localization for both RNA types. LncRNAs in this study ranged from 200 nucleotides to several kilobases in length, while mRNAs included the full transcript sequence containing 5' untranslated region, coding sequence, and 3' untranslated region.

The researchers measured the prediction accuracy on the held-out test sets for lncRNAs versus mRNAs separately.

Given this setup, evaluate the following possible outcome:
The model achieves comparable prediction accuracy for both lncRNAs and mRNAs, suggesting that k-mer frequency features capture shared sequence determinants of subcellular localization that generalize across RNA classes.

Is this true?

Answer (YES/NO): NO